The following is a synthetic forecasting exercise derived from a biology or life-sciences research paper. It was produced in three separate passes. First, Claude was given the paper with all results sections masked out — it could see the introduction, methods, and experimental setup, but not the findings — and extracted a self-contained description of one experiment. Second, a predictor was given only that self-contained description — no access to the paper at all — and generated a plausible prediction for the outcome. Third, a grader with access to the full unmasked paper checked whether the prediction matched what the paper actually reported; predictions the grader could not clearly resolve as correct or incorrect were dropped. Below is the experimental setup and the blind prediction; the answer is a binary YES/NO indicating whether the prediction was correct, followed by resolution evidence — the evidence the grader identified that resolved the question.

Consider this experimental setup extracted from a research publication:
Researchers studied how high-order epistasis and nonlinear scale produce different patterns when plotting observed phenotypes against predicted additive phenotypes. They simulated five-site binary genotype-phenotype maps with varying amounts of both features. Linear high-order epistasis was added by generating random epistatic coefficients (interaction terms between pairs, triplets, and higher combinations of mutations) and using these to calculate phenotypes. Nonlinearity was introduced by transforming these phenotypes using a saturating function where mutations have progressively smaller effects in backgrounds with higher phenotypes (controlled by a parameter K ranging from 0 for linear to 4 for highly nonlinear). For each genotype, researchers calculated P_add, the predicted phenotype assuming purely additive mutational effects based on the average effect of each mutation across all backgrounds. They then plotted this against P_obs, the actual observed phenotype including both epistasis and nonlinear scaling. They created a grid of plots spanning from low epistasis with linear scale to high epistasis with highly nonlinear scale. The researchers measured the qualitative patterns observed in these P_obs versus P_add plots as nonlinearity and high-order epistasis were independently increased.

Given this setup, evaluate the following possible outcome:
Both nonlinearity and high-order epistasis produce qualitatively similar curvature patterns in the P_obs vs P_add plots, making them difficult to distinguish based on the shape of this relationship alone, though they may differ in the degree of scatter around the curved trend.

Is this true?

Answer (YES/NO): NO